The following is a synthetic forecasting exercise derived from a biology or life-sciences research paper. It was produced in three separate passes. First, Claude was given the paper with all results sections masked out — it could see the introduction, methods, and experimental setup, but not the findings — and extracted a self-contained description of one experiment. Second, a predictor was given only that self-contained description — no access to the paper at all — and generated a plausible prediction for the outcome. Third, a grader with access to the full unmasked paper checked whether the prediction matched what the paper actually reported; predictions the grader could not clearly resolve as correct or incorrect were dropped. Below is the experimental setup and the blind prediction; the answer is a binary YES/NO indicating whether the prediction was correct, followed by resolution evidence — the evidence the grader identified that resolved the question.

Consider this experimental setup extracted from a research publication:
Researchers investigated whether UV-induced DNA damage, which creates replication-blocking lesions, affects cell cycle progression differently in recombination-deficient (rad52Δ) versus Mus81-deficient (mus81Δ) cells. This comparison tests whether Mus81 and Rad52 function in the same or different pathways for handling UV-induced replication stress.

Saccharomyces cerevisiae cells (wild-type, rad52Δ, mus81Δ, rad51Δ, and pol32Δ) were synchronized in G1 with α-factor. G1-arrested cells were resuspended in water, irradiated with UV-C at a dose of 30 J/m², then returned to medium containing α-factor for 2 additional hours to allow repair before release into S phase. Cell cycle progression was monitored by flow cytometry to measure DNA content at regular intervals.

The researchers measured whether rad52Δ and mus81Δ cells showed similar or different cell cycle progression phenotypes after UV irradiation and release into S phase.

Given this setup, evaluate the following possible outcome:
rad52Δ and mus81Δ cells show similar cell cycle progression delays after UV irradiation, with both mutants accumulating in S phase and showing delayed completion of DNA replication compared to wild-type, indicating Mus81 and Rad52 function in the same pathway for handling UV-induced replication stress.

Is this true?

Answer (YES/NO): NO